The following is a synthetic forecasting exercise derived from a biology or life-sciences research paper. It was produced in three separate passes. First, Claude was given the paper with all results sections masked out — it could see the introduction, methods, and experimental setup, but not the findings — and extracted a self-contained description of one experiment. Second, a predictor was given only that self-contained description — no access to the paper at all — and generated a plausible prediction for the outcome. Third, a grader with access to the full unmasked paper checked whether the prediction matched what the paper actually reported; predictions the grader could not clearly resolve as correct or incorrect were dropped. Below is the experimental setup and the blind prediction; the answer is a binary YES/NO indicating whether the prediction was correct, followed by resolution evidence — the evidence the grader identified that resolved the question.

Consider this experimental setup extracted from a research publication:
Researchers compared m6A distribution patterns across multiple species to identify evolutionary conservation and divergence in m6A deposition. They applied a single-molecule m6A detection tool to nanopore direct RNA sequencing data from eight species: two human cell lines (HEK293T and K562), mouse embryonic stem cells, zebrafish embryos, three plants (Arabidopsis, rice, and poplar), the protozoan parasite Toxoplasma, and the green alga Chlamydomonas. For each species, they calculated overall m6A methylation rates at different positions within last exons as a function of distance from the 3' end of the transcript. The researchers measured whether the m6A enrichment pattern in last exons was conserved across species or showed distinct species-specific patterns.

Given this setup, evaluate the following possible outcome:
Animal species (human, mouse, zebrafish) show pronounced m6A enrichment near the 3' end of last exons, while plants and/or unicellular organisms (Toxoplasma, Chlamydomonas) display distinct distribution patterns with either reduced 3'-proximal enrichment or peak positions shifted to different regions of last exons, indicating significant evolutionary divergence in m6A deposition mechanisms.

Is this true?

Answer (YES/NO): NO